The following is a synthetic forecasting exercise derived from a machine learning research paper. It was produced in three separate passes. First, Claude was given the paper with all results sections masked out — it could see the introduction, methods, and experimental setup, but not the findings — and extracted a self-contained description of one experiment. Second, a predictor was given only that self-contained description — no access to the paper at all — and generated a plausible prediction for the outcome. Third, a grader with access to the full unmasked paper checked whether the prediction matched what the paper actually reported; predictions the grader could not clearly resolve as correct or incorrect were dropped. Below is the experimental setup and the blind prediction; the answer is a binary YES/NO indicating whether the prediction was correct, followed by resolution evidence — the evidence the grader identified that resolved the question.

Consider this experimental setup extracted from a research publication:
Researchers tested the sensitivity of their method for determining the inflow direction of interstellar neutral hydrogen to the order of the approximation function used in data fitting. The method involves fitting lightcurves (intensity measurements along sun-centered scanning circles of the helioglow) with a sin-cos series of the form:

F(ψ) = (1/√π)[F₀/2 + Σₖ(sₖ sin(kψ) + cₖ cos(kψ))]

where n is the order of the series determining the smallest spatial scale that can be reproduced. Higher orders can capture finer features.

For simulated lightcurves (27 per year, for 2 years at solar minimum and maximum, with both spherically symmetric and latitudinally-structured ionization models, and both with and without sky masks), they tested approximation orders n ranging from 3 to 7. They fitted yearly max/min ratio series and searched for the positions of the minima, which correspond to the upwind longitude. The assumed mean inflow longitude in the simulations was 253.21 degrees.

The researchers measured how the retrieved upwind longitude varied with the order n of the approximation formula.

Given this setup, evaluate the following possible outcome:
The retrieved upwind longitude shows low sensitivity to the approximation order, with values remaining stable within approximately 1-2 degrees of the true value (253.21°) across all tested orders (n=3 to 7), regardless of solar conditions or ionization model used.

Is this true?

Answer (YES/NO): YES